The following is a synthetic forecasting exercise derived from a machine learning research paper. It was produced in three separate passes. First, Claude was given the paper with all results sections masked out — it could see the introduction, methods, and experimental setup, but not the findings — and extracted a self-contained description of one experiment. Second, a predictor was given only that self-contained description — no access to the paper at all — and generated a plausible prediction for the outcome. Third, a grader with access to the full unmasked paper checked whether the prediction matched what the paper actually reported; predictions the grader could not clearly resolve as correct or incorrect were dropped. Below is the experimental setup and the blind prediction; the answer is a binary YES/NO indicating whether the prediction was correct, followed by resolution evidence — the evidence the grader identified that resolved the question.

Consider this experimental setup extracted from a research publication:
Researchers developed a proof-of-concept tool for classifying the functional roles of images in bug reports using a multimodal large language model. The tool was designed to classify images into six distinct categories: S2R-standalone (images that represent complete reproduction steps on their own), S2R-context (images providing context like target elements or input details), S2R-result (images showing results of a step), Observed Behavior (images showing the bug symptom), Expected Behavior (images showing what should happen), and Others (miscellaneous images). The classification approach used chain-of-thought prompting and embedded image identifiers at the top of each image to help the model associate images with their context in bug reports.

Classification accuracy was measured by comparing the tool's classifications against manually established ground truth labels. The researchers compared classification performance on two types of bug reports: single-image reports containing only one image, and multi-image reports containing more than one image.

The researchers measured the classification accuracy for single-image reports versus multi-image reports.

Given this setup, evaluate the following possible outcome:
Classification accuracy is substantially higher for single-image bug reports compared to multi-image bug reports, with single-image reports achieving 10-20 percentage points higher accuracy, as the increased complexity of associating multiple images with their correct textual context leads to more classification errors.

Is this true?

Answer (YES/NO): NO